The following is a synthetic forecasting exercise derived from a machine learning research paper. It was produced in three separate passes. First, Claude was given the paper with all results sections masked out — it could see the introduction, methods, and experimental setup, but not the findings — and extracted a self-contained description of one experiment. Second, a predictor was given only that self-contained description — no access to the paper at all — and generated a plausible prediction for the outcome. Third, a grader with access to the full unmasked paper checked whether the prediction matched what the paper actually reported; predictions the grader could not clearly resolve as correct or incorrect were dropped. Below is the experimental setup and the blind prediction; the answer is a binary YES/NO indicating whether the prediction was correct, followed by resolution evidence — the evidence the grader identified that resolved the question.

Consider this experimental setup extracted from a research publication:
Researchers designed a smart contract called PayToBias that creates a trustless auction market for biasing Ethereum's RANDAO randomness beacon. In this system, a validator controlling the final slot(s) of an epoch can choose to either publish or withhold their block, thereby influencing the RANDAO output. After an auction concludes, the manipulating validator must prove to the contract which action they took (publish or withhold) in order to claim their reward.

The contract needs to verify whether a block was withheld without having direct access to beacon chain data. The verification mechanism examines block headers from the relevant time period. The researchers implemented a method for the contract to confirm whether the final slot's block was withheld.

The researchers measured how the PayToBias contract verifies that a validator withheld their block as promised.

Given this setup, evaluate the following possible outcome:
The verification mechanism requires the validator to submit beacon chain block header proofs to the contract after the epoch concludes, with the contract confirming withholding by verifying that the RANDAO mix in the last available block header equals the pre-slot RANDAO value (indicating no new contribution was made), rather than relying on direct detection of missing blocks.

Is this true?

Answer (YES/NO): NO